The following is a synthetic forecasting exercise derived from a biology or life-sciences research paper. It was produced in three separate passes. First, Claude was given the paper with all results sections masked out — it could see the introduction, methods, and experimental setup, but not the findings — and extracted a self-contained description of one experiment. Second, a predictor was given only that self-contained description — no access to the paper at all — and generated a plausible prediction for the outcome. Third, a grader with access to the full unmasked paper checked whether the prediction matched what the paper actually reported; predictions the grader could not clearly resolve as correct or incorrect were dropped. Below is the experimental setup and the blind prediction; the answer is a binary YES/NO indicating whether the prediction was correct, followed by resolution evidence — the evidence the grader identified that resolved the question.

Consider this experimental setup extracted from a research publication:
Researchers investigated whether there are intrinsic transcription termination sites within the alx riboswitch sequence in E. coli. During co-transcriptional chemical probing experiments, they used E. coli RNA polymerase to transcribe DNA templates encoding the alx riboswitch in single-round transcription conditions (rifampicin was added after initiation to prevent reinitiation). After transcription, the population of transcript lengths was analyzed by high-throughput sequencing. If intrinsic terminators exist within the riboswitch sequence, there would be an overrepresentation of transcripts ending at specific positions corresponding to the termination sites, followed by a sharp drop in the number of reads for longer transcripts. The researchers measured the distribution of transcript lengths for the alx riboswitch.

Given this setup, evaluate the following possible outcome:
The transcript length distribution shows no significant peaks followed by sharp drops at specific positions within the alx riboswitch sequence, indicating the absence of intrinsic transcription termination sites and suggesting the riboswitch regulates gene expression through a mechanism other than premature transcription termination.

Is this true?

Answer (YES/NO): NO